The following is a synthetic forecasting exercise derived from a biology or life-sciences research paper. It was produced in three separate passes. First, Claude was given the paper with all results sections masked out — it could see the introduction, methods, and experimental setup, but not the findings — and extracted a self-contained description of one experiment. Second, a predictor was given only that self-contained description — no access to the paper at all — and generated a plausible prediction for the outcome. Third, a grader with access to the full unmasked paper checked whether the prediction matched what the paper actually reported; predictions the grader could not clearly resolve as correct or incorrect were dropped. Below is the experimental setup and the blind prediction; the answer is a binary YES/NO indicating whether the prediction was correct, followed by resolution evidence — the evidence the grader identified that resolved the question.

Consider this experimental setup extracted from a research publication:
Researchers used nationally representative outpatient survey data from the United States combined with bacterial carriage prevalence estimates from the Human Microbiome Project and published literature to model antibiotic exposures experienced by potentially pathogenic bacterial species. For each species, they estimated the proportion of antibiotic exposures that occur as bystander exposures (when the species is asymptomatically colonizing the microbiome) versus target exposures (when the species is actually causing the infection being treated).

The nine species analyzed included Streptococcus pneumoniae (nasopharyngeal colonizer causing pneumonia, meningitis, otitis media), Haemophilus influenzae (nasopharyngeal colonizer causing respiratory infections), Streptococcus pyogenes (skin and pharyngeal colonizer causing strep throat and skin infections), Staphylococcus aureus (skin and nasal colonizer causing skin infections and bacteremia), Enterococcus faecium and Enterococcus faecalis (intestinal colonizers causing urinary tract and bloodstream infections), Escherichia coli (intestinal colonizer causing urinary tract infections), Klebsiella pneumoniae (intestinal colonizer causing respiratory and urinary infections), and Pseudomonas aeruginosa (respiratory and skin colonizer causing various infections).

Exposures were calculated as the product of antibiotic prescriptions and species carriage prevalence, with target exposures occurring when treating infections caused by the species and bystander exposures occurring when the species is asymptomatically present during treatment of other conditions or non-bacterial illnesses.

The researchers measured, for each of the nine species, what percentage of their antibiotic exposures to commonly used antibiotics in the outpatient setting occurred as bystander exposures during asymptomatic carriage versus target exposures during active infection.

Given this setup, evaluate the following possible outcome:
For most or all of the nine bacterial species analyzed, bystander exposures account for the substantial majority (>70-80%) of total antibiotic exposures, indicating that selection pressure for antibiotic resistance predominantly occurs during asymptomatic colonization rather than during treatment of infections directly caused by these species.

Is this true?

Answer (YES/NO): YES